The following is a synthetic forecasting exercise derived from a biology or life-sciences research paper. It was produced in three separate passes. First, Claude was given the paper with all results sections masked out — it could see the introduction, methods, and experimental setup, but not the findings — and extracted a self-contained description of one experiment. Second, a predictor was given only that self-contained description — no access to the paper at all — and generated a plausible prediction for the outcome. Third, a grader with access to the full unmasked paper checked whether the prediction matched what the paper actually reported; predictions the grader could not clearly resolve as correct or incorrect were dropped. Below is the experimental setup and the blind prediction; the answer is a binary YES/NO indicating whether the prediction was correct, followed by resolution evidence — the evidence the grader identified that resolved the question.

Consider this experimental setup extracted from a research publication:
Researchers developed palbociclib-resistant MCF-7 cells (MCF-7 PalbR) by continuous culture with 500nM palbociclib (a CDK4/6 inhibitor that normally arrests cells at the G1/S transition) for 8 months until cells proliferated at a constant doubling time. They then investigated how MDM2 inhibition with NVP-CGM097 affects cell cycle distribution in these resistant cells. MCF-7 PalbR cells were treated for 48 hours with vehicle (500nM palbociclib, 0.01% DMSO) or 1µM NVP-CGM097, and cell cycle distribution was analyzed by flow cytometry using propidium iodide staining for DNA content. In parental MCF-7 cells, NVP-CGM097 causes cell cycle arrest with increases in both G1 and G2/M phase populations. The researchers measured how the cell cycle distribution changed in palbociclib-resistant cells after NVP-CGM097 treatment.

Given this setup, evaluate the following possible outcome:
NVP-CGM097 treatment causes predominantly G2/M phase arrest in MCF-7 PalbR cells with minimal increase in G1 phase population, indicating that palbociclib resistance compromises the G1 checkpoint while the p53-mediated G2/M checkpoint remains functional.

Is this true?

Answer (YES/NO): YES